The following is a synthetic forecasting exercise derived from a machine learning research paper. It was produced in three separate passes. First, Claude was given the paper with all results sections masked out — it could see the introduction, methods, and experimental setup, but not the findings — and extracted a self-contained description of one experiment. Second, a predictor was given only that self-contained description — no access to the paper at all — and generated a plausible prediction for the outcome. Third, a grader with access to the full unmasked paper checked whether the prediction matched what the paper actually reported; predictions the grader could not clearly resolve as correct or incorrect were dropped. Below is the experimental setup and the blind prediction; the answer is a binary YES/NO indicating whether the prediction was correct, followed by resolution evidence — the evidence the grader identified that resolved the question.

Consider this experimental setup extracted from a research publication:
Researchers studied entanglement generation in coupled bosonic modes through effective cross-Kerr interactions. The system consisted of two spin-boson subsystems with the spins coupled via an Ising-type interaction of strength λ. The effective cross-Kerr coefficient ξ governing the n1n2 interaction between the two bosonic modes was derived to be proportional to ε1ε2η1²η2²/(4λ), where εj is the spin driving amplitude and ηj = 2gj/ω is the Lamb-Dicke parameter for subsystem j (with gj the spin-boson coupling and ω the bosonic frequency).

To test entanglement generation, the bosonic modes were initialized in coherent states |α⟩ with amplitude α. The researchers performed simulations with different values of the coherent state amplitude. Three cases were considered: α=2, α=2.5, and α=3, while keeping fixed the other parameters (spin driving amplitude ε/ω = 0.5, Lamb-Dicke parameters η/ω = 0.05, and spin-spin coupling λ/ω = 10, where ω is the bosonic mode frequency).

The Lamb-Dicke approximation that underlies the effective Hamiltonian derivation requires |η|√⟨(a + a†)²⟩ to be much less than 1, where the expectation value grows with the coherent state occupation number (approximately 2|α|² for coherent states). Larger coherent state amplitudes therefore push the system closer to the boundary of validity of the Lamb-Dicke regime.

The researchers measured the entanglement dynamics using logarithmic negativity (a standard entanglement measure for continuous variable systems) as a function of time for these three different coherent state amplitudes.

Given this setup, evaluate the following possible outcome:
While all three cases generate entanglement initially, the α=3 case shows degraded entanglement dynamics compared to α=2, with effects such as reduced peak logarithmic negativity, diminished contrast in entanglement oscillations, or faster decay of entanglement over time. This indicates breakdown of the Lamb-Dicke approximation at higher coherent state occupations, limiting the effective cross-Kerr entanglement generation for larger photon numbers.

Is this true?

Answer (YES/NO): NO